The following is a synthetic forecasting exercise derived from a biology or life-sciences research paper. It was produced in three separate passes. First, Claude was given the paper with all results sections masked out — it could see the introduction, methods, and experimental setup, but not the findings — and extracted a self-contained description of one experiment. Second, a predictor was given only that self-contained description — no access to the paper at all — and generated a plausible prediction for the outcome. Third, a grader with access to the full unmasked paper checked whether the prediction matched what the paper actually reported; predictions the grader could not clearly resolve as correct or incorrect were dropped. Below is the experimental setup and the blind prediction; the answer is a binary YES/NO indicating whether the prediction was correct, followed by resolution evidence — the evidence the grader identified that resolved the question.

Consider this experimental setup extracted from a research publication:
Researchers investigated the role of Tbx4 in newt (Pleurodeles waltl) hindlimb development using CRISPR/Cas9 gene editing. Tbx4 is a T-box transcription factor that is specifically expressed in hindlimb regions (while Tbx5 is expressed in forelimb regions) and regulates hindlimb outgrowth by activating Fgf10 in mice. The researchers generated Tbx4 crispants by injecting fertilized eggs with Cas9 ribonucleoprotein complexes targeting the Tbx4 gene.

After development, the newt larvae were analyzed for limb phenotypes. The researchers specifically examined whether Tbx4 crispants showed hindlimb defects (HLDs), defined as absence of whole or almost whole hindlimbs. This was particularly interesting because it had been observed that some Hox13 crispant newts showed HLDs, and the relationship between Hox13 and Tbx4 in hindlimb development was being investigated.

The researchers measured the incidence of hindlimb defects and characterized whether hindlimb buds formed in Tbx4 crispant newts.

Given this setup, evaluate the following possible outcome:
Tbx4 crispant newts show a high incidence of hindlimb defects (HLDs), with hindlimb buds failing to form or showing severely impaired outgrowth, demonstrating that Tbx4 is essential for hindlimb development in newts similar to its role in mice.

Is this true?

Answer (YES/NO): NO